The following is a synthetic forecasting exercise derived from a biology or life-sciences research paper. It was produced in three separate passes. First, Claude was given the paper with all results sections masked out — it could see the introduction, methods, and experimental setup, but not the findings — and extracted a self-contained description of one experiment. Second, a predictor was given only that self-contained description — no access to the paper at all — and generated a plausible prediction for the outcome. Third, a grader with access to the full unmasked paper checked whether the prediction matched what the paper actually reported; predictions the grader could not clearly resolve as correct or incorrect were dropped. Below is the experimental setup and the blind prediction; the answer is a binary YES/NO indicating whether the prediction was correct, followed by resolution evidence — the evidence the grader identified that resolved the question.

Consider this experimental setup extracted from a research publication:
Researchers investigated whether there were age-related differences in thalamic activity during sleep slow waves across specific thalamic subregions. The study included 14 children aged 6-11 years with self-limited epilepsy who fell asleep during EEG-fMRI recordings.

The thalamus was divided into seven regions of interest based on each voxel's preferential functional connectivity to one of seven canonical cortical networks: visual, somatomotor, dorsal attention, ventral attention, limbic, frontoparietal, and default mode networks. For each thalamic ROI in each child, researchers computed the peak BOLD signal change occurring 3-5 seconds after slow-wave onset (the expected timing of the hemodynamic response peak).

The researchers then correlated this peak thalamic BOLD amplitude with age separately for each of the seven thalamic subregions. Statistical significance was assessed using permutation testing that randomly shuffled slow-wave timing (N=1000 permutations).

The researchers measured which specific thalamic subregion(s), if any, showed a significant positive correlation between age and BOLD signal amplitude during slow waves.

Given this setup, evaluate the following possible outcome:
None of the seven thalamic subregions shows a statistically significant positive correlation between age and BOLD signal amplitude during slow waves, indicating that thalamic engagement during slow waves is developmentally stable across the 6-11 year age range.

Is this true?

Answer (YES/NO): NO